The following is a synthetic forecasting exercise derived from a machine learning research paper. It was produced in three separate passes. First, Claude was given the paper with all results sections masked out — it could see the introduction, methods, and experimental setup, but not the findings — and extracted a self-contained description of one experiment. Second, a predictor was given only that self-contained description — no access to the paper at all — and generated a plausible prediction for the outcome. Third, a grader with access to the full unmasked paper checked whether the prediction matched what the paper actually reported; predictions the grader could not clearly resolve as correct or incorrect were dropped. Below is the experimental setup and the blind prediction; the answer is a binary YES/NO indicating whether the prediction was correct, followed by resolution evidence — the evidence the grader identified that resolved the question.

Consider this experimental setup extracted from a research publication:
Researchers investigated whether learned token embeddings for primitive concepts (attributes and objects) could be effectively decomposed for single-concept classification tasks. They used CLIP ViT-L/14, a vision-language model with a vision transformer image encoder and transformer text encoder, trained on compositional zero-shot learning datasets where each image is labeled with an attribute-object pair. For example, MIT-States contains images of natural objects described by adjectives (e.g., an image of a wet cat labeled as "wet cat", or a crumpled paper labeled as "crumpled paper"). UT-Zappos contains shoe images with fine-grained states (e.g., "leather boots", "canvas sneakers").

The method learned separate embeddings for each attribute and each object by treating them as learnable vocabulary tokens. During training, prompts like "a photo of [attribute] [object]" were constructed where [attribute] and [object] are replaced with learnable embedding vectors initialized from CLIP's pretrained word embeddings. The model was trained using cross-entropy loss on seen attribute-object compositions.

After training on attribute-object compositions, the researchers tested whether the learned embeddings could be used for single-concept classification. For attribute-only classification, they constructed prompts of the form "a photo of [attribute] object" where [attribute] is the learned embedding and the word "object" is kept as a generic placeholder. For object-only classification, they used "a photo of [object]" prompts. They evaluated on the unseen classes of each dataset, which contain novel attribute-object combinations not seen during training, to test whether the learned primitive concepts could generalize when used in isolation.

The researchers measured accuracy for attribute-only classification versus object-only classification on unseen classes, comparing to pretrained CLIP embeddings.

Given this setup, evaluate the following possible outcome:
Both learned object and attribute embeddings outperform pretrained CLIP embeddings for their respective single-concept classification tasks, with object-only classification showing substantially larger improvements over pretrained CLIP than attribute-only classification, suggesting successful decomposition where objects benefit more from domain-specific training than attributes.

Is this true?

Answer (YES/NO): NO